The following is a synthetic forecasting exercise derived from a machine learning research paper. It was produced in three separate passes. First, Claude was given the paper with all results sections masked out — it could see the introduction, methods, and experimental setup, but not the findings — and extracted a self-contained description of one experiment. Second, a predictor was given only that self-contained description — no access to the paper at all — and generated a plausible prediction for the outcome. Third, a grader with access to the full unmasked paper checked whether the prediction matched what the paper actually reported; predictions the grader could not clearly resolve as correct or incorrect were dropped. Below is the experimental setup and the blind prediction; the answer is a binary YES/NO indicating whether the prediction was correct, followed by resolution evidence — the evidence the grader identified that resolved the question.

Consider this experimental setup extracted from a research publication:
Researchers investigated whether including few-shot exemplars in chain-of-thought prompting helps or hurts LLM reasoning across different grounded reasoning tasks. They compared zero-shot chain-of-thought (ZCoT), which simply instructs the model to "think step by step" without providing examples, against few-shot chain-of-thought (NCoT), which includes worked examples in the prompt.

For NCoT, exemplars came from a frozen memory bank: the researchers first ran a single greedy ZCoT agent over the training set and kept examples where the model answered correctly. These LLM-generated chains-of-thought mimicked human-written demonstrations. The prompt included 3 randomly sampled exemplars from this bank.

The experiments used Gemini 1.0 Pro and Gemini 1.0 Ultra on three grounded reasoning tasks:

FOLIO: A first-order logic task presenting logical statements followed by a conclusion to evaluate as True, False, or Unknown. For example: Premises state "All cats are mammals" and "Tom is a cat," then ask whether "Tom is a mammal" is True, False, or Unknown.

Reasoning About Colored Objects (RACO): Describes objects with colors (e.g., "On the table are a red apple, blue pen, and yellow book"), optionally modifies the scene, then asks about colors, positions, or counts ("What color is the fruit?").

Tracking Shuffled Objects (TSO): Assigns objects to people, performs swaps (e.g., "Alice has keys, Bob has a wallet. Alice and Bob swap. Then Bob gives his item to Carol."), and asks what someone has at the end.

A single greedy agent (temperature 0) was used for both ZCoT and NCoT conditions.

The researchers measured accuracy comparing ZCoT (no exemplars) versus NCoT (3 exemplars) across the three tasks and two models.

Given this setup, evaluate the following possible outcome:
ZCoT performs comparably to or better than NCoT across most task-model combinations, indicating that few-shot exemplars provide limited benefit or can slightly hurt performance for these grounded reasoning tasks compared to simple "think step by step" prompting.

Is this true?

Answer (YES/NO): NO